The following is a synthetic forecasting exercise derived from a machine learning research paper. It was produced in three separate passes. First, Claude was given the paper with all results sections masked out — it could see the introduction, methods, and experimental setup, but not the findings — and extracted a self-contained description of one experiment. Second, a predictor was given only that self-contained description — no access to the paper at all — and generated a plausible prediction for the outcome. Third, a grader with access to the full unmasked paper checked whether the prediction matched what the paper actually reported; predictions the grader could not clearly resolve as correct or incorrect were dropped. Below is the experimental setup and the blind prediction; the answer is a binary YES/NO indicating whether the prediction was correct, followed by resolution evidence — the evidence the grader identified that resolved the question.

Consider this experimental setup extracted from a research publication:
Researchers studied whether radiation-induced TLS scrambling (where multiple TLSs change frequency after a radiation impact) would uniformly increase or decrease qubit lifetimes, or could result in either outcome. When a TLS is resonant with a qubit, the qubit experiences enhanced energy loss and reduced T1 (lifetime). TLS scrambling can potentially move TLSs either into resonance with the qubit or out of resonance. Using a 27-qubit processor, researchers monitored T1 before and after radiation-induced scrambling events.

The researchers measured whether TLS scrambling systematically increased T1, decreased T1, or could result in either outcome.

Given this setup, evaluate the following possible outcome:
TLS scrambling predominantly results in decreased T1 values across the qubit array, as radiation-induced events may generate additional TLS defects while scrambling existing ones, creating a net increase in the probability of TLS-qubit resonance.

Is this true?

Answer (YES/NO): NO